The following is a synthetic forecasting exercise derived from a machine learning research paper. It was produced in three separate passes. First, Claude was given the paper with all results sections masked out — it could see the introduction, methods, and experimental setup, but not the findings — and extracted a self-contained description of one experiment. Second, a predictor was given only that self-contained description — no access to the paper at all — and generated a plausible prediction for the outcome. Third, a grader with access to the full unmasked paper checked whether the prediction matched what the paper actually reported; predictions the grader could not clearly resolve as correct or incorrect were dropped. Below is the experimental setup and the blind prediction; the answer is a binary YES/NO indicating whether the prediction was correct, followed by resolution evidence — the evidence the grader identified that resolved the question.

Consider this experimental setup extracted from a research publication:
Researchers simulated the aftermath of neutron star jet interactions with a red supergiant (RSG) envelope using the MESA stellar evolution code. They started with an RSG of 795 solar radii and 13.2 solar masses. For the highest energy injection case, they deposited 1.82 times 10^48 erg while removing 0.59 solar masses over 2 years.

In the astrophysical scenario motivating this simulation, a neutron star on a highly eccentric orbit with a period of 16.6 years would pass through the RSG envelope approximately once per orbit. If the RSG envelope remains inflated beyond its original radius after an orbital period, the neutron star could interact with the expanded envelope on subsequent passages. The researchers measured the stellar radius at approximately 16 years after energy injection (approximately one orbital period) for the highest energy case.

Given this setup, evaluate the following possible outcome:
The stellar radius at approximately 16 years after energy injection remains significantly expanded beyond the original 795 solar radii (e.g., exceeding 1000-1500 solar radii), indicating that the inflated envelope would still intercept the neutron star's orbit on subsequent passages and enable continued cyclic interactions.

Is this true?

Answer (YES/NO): NO